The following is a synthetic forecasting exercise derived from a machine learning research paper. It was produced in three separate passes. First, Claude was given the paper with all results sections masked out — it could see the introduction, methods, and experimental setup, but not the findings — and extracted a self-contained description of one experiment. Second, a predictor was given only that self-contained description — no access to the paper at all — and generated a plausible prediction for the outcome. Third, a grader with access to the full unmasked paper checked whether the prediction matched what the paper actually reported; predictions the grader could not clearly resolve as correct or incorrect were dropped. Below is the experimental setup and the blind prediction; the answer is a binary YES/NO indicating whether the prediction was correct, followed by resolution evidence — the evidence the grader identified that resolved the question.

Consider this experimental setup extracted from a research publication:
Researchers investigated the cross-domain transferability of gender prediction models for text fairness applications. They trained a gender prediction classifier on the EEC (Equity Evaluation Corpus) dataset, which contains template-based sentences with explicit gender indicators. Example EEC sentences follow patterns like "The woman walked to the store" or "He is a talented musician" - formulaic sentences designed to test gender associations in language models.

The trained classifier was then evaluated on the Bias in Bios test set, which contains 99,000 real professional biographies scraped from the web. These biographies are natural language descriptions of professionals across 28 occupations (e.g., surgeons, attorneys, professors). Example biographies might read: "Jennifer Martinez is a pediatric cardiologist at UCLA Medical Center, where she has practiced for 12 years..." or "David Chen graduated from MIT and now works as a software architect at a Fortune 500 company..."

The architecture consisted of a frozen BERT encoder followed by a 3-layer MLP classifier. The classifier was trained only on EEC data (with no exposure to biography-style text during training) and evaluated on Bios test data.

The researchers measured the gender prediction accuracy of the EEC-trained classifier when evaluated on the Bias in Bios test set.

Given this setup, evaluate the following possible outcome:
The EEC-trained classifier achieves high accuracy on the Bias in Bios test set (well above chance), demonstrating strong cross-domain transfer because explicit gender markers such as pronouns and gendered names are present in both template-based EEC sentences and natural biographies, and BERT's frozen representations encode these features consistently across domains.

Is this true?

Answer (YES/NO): YES